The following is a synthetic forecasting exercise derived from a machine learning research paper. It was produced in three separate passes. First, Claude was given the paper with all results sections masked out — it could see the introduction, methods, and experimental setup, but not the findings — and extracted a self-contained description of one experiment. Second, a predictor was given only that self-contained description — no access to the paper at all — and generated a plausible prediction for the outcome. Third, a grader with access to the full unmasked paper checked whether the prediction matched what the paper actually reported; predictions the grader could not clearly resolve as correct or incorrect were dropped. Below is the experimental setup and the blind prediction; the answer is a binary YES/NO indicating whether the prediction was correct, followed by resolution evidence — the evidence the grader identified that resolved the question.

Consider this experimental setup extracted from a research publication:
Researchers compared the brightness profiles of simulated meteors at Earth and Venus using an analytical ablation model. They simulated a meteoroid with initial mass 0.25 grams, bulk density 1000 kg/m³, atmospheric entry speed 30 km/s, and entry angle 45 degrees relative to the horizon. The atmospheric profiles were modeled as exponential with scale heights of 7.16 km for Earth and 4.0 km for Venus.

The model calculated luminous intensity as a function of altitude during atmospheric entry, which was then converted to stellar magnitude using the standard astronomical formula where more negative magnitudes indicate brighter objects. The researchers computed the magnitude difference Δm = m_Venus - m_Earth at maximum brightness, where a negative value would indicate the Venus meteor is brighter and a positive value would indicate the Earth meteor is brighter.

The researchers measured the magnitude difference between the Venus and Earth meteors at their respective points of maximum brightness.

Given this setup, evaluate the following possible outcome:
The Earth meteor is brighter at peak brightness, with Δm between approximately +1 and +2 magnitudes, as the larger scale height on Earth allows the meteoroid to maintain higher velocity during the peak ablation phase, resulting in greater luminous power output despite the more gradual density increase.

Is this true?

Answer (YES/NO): NO